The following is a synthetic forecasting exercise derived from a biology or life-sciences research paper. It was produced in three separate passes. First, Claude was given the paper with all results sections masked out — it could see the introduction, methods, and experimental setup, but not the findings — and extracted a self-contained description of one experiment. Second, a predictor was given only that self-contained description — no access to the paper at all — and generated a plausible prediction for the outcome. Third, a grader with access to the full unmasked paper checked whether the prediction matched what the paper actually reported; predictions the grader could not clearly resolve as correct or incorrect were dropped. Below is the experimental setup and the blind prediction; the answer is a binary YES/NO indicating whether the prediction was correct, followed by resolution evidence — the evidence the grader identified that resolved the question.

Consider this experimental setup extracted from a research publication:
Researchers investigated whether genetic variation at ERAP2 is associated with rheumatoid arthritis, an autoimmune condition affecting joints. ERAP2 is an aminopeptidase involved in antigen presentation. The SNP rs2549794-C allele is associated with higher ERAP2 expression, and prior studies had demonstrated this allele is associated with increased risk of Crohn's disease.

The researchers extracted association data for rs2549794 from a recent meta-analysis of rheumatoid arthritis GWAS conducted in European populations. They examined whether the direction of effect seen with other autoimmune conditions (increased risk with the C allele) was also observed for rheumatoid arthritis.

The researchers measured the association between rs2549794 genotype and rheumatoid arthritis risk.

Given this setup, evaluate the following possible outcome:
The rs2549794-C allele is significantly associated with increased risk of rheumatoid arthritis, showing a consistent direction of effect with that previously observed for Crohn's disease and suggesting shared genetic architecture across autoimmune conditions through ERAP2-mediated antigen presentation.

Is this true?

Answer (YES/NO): NO